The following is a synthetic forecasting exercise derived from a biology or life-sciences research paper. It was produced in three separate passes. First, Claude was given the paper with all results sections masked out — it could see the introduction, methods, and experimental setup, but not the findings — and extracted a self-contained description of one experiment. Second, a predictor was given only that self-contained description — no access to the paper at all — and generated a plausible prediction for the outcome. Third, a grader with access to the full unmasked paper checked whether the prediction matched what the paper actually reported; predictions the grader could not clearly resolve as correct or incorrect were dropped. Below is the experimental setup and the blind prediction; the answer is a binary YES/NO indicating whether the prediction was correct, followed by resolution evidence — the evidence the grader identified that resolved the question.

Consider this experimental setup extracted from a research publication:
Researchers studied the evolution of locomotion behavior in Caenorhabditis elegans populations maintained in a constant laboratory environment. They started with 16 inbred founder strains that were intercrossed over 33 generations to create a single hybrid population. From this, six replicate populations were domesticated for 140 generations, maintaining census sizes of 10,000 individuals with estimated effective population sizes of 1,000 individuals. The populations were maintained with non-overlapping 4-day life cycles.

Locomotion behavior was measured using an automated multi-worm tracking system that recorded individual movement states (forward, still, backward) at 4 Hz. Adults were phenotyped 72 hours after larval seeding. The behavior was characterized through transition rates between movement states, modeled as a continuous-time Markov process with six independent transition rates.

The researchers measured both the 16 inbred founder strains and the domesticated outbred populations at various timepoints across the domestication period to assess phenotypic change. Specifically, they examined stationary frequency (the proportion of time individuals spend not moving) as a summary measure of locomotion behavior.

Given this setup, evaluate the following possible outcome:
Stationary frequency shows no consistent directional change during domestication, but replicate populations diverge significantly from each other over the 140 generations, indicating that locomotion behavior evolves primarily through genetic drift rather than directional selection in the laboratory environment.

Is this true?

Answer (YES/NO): NO